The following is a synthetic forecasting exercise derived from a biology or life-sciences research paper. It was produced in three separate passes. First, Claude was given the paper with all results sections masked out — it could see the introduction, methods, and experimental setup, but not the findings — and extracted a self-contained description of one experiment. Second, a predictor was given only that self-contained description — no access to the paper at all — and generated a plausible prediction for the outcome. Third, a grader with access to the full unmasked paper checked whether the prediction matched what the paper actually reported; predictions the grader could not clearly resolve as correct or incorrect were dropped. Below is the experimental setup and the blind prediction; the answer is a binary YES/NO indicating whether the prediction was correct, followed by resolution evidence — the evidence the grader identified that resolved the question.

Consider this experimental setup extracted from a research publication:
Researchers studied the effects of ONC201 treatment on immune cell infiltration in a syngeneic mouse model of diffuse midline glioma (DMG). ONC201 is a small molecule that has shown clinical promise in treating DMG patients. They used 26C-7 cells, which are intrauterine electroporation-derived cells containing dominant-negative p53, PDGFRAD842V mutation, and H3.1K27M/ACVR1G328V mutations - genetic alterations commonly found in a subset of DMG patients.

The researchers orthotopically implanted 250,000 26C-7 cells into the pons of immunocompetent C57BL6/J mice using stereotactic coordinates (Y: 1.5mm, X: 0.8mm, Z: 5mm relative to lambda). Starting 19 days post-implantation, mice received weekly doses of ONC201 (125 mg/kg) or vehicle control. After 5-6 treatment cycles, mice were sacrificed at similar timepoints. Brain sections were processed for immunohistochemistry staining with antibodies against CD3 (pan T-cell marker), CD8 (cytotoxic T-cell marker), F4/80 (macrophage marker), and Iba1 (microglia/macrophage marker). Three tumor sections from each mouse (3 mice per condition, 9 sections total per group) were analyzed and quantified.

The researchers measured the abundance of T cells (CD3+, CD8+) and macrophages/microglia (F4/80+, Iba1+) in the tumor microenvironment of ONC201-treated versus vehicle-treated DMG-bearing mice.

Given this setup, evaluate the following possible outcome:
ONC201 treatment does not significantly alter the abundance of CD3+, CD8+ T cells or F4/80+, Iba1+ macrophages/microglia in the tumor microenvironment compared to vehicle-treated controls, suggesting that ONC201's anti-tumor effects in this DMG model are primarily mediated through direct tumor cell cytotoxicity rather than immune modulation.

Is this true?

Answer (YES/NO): NO